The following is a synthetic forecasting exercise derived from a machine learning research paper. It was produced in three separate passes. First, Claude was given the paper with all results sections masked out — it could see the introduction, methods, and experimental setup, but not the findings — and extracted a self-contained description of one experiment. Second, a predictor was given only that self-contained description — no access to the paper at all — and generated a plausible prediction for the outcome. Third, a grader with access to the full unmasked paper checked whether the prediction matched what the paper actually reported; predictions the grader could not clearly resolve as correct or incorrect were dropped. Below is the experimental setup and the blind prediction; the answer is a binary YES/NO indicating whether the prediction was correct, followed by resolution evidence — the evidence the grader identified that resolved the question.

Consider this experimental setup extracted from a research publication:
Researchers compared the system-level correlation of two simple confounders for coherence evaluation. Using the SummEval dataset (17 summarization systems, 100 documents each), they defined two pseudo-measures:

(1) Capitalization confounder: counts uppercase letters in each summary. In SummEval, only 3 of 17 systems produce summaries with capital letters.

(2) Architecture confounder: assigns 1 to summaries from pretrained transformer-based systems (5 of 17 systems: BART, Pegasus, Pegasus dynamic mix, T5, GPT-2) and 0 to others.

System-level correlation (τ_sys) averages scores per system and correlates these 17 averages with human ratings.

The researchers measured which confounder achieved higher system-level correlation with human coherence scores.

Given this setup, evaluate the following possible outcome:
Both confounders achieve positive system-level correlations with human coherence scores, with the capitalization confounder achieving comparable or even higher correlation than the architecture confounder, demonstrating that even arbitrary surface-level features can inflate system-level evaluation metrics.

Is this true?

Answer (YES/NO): NO